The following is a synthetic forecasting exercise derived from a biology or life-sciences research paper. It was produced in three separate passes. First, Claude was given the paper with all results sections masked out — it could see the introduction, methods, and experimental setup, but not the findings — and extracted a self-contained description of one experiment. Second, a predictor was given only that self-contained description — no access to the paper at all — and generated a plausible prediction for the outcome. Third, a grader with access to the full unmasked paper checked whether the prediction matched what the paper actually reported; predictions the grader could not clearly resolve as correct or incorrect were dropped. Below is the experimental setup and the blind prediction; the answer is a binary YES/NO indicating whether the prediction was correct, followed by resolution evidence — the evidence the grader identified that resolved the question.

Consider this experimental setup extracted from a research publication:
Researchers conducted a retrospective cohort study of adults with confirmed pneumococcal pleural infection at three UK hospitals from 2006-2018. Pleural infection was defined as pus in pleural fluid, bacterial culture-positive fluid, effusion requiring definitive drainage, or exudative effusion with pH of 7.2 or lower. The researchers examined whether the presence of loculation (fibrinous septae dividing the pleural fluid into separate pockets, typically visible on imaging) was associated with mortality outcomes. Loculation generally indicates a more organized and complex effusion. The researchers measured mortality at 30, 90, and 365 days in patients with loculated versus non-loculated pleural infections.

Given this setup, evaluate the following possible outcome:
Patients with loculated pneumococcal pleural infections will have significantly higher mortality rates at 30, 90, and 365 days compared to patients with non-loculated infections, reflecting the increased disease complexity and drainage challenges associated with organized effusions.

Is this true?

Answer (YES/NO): NO